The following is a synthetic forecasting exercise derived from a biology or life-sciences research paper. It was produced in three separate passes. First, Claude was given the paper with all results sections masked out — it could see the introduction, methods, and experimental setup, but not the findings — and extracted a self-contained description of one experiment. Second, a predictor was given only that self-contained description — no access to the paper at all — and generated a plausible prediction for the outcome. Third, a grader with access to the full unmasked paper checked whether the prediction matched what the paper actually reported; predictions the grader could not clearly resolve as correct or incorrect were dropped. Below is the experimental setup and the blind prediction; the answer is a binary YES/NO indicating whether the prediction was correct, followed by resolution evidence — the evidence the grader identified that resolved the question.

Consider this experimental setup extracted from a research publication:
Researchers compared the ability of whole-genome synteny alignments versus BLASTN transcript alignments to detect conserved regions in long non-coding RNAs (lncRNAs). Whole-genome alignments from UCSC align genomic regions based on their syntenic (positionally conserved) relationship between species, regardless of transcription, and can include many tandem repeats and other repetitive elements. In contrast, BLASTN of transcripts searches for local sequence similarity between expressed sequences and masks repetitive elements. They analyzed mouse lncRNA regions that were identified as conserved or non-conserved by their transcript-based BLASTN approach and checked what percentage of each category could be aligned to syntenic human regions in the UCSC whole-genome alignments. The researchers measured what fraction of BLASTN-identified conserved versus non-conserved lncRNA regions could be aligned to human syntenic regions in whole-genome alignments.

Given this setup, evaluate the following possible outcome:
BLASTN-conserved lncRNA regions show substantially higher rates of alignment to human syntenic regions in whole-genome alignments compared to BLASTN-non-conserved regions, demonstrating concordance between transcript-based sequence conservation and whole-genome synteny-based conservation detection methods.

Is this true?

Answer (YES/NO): YES